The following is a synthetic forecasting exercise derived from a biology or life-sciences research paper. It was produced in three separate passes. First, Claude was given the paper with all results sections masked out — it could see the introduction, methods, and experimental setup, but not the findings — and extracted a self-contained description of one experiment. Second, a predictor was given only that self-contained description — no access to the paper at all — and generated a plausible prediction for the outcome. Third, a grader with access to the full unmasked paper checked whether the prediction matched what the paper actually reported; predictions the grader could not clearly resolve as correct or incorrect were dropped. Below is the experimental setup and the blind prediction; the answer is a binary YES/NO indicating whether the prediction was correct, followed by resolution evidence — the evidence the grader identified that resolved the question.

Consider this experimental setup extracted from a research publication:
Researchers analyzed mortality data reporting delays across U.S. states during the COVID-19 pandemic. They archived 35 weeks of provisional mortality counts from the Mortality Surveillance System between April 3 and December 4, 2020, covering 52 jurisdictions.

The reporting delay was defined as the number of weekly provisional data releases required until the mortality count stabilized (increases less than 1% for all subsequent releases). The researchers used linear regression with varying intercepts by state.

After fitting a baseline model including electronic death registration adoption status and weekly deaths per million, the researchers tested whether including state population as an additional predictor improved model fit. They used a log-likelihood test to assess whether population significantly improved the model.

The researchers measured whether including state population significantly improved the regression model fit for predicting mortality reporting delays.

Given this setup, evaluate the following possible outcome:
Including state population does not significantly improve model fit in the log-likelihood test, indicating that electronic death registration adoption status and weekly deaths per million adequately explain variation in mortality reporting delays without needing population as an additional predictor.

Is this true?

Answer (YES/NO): YES